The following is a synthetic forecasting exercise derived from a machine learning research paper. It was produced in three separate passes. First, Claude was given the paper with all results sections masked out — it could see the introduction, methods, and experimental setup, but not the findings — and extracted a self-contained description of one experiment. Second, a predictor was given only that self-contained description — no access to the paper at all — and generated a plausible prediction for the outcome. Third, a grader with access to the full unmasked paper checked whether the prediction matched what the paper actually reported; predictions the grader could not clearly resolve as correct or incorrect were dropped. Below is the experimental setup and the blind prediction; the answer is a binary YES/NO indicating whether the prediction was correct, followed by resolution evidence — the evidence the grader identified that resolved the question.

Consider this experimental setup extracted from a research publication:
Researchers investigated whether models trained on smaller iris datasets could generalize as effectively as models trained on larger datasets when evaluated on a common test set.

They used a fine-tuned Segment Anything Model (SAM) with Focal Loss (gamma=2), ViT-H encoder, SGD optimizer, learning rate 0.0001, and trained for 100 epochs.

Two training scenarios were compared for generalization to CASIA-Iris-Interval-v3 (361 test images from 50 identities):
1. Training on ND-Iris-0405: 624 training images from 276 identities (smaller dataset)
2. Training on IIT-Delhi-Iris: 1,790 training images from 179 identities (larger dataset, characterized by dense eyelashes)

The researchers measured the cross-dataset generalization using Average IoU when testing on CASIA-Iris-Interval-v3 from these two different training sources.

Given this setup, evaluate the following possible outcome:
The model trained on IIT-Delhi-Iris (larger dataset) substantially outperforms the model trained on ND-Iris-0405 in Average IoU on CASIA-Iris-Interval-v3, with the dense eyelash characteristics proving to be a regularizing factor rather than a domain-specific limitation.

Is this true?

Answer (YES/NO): NO